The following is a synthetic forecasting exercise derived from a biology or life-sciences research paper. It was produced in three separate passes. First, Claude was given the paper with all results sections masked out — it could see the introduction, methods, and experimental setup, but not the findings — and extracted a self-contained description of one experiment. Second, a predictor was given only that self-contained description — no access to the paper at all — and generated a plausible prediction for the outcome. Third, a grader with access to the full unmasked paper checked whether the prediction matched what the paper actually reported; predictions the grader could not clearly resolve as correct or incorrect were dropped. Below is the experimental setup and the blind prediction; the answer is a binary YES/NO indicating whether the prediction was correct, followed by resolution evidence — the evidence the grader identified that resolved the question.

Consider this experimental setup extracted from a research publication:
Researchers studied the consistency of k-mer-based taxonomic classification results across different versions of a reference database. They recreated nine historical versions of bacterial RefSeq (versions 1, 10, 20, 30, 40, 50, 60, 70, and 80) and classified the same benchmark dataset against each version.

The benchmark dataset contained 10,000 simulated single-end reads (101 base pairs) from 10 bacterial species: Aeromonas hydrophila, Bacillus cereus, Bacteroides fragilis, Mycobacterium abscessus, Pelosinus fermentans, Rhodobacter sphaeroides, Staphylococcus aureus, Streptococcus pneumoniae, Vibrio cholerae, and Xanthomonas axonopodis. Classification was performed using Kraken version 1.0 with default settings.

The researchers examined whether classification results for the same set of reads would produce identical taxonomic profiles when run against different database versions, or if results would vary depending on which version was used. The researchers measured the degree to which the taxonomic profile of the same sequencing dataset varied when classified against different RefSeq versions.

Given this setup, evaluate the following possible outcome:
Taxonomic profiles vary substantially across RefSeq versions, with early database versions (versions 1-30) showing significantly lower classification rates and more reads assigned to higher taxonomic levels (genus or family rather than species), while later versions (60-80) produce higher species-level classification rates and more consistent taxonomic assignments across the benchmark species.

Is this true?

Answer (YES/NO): NO